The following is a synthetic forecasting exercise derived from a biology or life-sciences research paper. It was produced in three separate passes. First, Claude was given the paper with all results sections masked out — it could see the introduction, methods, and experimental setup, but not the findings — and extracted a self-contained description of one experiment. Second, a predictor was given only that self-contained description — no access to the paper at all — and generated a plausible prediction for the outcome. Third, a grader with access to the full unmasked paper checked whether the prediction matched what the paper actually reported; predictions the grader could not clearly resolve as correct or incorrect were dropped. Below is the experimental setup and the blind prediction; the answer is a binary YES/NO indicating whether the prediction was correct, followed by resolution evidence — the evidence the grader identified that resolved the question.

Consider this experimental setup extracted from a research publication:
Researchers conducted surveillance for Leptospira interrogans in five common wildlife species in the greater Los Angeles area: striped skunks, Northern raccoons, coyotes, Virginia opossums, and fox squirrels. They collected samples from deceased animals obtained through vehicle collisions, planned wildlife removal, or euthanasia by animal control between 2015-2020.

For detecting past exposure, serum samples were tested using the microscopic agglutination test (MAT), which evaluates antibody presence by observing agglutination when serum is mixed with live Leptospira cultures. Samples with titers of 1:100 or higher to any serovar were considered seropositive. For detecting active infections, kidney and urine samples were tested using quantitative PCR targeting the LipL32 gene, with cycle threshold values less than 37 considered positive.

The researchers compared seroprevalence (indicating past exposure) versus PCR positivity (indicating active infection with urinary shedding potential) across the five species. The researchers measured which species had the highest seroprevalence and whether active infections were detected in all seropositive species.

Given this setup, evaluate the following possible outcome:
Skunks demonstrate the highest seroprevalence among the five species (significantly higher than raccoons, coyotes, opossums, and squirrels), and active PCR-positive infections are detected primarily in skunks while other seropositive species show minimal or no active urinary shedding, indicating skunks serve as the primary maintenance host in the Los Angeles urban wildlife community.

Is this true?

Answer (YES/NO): NO